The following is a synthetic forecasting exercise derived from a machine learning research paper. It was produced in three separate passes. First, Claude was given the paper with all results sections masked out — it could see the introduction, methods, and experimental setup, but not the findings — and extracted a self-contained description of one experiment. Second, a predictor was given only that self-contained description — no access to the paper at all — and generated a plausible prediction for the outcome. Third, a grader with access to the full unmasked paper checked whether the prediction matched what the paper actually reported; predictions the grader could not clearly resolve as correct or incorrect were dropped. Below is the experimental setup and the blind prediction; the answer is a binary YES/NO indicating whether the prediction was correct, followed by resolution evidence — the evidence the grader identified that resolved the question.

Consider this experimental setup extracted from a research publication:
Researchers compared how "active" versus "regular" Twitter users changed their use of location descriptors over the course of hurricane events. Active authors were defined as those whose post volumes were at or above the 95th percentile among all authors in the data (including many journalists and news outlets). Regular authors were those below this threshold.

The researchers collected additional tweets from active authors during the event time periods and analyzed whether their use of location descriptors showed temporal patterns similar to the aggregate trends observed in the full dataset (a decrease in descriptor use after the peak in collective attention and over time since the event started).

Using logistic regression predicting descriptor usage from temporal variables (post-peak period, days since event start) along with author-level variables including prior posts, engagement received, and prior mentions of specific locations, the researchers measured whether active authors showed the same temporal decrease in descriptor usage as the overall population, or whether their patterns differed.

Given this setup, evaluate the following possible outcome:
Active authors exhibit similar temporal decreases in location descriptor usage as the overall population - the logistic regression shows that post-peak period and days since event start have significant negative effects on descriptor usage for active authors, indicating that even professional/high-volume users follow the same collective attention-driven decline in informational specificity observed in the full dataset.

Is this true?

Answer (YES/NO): NO